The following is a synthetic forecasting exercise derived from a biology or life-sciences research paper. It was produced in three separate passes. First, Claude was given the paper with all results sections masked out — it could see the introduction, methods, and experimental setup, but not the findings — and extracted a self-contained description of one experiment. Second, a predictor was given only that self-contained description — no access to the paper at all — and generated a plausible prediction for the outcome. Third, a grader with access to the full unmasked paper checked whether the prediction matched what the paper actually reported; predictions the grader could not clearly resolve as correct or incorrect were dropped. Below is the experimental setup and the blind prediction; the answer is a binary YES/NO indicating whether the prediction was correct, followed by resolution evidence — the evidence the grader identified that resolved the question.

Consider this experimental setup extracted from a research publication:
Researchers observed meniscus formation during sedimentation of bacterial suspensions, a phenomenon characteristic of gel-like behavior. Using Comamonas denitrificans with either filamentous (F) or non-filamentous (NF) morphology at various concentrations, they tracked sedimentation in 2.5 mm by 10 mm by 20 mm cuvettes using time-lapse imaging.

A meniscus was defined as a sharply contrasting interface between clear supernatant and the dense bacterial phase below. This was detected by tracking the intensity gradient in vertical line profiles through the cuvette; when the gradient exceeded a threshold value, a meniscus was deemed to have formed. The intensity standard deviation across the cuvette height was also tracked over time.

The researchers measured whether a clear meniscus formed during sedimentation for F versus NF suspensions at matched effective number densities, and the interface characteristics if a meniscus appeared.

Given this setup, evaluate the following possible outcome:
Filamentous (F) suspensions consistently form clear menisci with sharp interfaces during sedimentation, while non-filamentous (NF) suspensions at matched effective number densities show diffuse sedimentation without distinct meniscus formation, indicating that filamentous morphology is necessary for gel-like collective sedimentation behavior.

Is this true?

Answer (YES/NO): NO